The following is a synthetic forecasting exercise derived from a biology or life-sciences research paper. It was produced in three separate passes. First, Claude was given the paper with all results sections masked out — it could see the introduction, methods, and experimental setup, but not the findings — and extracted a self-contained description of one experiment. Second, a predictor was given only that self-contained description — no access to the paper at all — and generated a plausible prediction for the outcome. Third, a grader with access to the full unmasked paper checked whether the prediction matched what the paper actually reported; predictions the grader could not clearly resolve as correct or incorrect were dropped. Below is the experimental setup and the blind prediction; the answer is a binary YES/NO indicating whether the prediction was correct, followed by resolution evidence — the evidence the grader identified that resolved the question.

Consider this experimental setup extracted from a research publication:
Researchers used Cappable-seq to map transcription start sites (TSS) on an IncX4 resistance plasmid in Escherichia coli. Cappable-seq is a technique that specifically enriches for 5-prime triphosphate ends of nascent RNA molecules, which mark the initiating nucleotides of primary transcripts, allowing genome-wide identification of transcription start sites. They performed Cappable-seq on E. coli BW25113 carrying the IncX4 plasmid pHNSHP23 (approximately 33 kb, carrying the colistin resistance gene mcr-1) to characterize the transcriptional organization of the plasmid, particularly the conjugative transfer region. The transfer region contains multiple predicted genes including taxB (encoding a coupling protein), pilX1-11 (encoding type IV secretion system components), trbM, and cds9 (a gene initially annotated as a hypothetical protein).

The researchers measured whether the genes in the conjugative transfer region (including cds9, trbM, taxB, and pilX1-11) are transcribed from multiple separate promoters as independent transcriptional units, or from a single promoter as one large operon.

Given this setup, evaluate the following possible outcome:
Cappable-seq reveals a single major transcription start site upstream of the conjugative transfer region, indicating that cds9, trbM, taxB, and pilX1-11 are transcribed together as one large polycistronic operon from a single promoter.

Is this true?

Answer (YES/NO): YES